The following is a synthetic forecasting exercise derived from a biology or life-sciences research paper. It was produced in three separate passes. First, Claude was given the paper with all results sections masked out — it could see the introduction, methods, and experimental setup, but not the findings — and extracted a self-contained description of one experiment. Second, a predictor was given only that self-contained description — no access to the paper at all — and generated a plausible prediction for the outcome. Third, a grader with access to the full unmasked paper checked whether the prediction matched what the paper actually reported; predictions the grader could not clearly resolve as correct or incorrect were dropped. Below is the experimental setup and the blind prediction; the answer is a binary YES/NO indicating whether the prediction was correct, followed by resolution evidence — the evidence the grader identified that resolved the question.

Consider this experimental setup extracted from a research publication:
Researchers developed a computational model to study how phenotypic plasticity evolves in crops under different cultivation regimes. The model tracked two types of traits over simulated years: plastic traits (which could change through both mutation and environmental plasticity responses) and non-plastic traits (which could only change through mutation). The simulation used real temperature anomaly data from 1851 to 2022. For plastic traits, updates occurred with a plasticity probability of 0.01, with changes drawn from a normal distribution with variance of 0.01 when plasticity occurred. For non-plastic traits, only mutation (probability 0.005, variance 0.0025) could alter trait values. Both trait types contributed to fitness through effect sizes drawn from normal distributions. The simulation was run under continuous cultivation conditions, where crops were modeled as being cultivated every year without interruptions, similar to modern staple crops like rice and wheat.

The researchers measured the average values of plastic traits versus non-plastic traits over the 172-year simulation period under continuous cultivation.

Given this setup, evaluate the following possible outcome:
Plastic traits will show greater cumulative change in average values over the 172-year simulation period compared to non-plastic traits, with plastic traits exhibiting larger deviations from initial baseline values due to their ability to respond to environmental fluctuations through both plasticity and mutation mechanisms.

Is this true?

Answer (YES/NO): NO